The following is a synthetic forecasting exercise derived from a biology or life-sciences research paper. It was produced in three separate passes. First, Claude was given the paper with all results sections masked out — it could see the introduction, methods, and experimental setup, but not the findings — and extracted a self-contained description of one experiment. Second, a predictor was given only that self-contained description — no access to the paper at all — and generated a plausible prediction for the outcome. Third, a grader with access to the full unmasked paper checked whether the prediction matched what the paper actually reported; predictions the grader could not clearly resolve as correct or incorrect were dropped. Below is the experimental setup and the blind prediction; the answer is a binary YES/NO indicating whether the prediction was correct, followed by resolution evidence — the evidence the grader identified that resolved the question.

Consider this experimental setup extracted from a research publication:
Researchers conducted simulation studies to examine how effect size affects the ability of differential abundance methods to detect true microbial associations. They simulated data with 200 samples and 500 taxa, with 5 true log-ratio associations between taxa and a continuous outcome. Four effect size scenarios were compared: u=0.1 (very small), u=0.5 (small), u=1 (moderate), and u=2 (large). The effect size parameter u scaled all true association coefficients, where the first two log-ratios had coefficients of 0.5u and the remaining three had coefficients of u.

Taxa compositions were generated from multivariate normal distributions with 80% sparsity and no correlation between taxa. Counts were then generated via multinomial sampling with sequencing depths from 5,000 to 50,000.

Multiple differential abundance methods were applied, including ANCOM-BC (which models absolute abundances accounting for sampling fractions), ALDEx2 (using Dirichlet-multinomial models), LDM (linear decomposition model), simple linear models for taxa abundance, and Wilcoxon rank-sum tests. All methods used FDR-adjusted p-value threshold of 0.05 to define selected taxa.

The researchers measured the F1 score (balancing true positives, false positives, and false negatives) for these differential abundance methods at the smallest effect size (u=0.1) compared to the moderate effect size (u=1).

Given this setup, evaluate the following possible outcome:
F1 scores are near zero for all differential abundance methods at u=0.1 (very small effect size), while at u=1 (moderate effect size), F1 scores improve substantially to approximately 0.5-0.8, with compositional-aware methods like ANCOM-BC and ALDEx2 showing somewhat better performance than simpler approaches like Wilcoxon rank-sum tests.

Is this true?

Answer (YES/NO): NO